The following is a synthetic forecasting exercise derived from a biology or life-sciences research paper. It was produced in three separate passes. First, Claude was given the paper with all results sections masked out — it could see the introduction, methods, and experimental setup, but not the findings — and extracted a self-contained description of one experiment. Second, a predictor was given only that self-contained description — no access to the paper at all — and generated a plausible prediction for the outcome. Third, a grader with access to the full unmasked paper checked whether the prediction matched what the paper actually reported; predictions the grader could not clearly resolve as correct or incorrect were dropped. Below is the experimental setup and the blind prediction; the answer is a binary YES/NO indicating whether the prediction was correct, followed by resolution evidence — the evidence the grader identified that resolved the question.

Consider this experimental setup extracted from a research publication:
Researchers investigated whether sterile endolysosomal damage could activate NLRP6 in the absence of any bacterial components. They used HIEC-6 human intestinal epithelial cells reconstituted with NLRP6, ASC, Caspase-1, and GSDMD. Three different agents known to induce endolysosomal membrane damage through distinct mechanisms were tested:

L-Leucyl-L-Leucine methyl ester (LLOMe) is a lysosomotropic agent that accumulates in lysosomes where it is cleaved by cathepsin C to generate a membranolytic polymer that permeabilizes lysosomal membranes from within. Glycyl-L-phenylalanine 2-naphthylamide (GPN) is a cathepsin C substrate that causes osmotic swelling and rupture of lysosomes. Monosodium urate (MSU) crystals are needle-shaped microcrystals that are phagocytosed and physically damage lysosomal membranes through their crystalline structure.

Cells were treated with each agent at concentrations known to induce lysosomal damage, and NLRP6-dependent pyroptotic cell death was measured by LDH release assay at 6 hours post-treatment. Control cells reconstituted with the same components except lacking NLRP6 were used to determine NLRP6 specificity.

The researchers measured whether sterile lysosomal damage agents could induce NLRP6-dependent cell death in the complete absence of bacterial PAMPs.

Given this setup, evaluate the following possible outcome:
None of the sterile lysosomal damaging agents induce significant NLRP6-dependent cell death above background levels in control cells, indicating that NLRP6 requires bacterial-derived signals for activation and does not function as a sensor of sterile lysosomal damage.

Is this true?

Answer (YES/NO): NO